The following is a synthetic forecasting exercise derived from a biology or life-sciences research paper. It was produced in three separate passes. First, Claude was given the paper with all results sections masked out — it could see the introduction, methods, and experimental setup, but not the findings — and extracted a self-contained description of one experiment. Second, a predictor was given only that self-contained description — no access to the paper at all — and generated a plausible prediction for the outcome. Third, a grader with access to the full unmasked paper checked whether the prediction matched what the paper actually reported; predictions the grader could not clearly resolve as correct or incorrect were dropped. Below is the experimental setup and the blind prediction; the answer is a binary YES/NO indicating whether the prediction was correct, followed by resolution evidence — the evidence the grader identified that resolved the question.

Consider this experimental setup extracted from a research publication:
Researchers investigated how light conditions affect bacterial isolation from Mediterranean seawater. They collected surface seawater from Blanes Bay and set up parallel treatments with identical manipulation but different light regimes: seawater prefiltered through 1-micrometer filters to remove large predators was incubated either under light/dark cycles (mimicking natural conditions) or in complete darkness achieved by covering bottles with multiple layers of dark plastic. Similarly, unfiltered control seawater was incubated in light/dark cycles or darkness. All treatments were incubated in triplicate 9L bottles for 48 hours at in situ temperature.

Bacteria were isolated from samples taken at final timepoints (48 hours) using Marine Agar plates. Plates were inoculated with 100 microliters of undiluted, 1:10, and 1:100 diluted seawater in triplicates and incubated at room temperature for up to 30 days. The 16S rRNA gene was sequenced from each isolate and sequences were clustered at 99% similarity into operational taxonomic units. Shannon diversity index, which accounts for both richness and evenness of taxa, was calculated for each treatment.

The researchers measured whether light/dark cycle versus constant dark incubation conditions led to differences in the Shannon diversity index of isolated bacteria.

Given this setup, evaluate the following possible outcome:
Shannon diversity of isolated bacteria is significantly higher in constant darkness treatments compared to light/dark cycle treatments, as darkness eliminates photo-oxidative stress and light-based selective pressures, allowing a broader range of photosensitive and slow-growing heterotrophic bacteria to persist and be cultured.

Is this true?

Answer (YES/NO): NO